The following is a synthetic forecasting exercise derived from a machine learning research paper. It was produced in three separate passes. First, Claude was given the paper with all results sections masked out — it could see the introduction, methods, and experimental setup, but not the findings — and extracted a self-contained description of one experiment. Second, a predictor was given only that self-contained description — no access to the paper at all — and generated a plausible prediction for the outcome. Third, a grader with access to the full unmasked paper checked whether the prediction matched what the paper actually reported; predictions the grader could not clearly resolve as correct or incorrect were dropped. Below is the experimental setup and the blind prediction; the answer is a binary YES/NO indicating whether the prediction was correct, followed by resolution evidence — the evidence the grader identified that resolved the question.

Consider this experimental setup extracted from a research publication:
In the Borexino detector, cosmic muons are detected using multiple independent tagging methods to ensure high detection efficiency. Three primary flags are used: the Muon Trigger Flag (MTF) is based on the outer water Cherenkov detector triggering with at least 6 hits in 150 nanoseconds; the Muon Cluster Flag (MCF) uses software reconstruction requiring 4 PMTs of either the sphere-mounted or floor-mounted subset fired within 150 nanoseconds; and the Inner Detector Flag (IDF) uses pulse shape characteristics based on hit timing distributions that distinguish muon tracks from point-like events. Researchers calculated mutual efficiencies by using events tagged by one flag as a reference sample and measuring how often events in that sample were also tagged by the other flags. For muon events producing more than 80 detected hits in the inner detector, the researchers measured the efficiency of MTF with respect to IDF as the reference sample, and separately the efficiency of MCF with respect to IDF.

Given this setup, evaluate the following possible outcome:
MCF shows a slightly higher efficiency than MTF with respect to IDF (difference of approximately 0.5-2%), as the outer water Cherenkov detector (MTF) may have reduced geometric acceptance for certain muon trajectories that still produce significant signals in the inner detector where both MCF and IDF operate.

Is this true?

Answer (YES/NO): NO